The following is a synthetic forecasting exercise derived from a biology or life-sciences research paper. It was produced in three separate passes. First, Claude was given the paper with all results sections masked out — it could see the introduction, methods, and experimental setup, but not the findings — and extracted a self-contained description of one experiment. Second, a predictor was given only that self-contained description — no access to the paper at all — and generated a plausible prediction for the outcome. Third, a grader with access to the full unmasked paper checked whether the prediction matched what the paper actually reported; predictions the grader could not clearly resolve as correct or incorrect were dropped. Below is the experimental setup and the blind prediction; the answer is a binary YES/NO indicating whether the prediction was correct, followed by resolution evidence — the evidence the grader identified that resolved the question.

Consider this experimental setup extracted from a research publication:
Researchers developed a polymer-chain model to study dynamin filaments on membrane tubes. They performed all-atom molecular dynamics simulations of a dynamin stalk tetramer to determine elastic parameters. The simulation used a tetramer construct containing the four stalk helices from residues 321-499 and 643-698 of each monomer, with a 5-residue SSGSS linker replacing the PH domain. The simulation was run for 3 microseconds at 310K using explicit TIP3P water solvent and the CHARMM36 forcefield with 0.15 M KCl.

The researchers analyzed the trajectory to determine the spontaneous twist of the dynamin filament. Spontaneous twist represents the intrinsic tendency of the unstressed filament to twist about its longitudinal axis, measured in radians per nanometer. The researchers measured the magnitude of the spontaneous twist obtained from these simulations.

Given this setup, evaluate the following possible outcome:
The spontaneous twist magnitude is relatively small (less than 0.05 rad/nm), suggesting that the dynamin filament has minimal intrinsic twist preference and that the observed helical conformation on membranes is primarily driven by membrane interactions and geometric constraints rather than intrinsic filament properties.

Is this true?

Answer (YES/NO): NO